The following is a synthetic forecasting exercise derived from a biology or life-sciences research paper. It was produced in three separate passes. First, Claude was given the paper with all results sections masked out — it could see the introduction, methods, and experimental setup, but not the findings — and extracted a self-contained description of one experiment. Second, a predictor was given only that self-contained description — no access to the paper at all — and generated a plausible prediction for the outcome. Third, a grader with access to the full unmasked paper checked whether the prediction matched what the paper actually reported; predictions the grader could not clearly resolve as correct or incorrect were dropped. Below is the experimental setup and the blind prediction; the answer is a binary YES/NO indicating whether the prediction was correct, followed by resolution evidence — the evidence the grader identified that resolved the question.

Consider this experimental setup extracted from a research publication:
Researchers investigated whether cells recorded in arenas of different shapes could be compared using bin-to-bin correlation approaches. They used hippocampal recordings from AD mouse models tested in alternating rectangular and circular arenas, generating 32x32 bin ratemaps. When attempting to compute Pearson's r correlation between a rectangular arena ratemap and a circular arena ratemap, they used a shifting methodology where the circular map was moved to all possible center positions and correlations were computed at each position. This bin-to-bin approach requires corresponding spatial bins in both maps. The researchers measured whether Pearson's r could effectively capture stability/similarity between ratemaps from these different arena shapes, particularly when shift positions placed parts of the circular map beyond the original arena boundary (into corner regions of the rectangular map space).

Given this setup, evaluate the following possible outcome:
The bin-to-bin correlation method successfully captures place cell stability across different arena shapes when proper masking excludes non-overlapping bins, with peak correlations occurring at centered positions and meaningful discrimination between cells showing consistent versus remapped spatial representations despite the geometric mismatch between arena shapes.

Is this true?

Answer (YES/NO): NO